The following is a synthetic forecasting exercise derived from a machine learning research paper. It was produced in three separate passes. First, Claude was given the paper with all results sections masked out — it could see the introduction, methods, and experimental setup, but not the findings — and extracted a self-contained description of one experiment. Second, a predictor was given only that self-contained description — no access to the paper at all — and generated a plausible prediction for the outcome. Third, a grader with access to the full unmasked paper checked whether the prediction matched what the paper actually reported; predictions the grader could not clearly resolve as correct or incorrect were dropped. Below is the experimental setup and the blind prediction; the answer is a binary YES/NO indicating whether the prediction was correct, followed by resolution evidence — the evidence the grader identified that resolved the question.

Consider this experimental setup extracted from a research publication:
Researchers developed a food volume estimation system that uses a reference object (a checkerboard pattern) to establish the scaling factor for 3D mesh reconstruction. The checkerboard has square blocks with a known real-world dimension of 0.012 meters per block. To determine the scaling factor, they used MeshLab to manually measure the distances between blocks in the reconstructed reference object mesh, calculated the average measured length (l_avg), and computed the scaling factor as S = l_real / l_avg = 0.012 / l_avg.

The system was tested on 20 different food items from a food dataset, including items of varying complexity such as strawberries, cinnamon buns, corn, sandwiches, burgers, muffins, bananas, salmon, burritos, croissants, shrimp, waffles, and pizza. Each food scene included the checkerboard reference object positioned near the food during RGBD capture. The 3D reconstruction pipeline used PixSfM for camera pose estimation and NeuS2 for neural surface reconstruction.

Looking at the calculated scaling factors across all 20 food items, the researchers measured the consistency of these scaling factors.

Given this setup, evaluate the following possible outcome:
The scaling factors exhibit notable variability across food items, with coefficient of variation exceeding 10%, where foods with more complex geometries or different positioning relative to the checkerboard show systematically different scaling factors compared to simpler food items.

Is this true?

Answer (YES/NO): NO